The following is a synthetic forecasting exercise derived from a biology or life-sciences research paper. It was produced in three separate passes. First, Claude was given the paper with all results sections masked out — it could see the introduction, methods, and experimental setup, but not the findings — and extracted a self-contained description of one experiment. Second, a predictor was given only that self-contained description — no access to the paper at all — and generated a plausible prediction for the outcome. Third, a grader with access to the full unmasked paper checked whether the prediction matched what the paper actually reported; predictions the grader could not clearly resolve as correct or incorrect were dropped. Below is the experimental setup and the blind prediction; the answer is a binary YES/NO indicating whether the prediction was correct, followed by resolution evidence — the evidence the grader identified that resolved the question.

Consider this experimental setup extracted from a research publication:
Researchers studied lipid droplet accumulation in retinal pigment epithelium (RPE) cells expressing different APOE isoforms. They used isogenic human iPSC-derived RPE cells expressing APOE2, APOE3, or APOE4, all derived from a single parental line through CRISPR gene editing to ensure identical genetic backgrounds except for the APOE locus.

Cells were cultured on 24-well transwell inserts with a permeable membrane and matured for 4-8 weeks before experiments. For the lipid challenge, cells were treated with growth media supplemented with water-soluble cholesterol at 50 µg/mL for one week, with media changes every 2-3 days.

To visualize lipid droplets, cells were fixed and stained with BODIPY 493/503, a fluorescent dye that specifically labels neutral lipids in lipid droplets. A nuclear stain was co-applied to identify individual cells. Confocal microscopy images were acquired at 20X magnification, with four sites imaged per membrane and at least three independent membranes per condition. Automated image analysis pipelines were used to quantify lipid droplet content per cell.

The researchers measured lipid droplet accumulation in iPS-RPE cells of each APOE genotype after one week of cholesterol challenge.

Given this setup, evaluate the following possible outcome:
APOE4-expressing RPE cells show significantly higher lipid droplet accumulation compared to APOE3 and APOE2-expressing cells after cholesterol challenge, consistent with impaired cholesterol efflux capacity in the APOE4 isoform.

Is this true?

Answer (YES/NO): NO